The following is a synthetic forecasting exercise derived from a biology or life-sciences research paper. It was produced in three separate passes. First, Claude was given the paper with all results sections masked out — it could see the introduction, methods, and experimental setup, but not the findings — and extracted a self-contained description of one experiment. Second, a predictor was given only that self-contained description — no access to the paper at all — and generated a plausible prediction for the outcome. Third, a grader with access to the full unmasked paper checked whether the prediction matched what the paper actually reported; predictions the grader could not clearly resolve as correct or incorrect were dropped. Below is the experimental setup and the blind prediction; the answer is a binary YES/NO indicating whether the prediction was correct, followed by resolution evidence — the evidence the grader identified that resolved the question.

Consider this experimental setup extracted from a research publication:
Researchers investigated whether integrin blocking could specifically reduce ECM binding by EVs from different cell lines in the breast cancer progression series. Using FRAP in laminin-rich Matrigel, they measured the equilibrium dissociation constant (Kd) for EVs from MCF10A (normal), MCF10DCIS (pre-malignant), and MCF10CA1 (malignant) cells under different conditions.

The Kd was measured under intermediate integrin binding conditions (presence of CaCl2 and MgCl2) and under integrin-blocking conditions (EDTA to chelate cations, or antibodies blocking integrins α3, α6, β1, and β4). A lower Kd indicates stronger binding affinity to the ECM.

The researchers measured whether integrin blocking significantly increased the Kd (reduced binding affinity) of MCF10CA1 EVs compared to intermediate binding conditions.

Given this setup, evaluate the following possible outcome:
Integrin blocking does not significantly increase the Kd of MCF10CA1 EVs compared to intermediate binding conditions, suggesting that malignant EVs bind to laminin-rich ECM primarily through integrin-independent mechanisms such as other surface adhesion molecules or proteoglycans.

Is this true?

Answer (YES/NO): YES